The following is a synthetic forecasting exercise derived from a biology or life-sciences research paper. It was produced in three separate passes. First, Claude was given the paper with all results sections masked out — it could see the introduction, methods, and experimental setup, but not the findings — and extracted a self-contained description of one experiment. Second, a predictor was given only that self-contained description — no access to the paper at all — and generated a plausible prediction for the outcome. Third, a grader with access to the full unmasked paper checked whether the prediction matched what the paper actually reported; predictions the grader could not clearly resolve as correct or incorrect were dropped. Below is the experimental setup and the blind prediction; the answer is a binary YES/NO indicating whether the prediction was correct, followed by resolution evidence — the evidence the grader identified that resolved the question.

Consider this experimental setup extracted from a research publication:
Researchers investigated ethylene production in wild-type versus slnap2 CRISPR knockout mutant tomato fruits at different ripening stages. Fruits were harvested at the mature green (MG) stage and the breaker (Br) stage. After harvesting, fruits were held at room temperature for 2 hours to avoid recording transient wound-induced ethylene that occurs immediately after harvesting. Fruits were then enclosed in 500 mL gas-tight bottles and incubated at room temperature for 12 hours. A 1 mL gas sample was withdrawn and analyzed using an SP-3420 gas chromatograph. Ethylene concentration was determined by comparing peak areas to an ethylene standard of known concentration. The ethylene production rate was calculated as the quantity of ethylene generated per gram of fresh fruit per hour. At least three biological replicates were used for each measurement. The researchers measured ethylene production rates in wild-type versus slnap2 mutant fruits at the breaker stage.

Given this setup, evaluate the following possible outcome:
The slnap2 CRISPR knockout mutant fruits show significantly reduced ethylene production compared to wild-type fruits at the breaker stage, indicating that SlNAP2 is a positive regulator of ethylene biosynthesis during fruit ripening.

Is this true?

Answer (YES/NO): YES